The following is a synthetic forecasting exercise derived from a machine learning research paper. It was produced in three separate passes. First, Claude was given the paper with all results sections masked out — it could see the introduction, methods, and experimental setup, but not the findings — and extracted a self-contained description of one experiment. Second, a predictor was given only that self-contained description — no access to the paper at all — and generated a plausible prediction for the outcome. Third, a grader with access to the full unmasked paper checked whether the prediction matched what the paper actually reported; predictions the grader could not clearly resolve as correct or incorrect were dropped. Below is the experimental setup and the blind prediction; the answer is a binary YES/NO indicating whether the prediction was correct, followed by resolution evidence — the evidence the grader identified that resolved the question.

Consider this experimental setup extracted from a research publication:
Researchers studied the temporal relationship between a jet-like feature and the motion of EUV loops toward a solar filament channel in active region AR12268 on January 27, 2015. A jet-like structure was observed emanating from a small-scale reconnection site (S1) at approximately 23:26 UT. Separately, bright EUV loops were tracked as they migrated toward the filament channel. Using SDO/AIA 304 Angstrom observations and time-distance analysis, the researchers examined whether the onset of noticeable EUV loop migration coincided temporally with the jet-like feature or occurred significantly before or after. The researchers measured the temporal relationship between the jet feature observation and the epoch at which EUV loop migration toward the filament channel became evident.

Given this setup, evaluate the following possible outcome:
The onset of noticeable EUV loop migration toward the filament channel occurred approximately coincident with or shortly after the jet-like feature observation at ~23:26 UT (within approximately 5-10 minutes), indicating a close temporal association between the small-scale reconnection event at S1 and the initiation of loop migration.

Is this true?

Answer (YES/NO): NO